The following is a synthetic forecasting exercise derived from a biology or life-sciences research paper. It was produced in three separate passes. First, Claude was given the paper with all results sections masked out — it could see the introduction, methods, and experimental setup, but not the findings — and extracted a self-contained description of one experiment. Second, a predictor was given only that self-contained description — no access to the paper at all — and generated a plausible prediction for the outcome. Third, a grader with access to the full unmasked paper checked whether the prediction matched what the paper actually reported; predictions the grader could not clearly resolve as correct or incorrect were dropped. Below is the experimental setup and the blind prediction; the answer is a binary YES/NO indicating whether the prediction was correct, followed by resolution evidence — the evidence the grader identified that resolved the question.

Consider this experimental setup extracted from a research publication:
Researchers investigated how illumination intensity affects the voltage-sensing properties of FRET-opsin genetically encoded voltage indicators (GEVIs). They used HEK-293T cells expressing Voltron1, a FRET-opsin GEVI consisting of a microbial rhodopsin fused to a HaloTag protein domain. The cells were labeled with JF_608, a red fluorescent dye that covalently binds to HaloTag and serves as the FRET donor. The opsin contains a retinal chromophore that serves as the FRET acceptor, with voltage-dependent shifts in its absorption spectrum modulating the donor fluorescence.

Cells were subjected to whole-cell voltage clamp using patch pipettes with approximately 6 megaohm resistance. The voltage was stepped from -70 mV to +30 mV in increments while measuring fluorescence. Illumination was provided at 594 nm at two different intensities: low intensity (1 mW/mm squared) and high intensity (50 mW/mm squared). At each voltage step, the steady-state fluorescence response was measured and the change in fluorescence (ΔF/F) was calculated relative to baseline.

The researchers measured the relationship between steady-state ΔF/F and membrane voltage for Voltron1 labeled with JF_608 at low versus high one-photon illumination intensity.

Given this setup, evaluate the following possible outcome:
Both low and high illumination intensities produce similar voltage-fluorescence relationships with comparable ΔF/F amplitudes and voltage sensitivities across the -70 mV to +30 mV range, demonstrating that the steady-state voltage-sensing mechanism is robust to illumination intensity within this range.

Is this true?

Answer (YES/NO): NO